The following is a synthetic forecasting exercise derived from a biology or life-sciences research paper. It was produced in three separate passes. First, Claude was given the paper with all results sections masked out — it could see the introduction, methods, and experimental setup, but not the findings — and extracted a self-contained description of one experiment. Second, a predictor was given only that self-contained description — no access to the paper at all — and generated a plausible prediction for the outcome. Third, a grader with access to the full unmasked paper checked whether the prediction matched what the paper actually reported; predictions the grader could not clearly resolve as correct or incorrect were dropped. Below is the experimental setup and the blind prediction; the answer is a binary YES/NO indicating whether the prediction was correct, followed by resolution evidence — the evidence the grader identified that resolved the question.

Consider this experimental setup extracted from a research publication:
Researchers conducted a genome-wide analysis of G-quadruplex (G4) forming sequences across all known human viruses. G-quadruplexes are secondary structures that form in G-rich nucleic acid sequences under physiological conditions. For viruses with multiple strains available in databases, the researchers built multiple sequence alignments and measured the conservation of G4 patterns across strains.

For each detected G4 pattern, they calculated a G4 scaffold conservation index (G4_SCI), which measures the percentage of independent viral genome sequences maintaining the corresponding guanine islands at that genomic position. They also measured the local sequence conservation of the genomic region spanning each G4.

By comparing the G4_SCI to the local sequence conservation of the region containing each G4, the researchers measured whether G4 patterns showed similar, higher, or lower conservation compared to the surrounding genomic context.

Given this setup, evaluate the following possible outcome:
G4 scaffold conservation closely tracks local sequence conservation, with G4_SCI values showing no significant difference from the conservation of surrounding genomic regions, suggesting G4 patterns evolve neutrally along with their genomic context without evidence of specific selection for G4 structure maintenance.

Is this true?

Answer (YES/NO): NO